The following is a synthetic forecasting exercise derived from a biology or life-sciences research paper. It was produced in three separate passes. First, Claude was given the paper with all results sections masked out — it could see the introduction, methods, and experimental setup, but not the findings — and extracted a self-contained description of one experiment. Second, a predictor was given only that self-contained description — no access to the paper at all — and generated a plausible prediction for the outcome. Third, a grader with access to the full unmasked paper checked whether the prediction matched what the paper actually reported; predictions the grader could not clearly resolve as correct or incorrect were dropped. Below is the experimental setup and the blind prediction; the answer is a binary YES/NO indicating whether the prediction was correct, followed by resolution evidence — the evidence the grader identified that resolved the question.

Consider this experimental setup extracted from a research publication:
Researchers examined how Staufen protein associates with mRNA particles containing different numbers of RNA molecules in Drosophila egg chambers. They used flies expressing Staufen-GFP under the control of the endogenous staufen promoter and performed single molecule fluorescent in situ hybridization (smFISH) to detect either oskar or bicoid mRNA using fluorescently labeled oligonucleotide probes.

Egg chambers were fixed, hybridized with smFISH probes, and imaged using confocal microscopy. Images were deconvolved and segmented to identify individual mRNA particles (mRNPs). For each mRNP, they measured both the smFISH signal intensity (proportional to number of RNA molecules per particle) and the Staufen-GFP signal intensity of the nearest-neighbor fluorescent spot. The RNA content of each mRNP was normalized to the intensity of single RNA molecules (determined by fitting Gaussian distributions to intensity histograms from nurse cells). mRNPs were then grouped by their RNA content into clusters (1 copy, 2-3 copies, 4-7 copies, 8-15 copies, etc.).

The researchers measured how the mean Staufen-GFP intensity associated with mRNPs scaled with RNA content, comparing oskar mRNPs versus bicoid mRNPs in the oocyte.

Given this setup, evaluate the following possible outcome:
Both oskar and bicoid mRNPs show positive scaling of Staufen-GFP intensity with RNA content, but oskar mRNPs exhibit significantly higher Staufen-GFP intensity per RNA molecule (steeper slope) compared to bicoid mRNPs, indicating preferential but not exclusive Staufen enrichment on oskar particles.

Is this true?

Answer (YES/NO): YES